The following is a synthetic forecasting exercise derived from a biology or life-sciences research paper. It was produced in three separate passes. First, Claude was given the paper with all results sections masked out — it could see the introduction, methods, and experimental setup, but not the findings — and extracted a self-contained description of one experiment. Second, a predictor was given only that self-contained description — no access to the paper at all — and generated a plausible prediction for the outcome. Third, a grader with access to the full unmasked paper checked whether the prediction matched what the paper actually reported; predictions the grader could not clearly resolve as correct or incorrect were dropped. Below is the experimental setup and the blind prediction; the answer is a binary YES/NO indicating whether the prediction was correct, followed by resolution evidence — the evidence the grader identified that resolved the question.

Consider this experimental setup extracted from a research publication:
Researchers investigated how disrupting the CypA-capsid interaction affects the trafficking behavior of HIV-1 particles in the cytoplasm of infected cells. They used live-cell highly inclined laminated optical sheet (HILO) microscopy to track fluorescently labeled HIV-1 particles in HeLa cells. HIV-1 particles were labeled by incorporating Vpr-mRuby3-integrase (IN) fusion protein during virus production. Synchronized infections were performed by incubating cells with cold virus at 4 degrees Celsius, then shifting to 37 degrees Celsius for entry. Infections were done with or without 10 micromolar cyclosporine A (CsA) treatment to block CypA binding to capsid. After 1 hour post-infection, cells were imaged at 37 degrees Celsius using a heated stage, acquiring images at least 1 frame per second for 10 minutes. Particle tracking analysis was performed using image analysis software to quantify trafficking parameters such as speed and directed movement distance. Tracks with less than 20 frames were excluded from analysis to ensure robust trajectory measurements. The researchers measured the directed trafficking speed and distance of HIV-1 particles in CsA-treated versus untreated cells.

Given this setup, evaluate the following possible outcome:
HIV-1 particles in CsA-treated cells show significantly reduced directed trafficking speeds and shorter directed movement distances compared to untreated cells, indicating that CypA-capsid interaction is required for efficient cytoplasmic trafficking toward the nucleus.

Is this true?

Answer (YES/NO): NO